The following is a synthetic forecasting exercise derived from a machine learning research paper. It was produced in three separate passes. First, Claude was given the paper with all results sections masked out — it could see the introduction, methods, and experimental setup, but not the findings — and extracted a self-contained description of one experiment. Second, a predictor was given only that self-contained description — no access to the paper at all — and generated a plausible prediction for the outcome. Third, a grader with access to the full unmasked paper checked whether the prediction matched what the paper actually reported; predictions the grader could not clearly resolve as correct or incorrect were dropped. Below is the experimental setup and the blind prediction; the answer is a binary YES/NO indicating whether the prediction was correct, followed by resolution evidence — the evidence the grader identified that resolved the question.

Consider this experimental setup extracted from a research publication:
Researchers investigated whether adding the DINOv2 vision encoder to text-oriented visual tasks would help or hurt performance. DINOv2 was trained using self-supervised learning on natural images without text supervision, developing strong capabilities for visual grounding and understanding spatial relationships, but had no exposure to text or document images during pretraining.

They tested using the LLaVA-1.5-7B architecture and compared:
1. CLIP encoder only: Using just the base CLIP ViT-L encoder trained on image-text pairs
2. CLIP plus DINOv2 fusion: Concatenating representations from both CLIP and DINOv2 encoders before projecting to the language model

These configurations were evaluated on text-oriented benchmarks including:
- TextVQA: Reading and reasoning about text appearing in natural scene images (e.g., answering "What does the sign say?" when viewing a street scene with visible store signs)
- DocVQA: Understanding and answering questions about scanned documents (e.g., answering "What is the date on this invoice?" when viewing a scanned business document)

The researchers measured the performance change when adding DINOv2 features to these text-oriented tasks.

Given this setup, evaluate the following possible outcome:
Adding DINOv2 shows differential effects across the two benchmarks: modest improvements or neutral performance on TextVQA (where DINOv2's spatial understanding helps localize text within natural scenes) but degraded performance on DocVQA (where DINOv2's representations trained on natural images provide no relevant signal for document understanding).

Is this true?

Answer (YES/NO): NO